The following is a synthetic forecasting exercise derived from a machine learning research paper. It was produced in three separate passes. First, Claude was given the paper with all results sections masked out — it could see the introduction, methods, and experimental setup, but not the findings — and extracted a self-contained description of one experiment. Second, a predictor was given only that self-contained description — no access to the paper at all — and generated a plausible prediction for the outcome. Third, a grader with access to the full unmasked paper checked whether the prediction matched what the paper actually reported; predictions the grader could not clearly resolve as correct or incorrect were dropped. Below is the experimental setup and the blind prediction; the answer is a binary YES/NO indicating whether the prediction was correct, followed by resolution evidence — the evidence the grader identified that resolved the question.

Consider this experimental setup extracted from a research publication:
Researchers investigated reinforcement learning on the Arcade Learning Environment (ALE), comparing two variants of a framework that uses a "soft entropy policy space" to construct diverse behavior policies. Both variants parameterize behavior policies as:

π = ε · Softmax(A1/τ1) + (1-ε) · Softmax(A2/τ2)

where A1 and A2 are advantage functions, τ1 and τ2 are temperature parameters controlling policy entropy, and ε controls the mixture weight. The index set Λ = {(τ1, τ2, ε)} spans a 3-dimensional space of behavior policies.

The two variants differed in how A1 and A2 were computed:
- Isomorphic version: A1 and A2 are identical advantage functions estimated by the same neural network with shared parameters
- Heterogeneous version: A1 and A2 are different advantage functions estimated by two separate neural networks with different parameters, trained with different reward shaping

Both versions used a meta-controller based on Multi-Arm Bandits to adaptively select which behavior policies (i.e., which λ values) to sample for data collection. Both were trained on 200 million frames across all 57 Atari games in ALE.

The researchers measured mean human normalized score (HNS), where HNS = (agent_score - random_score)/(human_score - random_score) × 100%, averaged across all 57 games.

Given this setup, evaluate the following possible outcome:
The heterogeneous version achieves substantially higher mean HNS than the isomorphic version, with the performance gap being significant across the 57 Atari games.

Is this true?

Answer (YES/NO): YES